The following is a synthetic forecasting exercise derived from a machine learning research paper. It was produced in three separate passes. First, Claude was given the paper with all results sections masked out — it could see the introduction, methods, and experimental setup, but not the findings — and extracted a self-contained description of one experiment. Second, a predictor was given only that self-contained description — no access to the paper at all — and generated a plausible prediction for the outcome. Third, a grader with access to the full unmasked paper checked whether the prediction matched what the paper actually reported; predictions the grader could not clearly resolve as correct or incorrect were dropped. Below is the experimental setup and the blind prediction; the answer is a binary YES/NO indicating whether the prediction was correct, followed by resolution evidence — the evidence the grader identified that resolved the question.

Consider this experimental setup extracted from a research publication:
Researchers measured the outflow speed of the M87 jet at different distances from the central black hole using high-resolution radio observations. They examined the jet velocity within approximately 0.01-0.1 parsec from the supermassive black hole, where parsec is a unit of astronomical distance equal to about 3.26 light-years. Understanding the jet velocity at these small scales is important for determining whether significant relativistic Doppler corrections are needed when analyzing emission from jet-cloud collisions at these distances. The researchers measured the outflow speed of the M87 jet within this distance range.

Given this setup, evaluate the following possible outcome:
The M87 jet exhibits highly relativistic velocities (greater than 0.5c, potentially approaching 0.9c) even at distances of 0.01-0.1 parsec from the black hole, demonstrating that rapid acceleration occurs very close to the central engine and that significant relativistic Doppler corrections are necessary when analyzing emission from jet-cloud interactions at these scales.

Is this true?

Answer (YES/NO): NO